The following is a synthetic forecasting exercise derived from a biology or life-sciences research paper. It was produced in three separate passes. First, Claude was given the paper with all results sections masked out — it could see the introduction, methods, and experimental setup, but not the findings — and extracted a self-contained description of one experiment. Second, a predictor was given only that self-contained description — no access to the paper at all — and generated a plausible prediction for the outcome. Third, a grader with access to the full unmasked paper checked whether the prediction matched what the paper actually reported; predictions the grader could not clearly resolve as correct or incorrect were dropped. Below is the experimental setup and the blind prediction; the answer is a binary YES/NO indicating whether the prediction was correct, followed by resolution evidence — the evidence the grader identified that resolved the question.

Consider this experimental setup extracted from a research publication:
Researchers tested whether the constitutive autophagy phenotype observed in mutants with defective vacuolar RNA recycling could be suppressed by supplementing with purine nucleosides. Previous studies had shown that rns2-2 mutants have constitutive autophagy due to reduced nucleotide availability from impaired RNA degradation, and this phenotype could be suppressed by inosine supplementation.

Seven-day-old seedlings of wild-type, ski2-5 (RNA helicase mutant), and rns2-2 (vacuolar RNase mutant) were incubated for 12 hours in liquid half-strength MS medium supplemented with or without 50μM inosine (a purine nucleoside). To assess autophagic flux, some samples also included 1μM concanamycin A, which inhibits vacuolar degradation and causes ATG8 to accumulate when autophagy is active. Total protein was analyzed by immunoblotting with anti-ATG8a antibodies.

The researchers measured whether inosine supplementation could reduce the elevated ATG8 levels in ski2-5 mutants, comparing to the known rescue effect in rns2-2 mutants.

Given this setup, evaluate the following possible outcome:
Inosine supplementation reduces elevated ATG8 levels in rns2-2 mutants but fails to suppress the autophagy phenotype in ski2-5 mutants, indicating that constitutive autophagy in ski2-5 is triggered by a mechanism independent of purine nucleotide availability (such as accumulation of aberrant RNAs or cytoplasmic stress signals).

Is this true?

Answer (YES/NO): NO